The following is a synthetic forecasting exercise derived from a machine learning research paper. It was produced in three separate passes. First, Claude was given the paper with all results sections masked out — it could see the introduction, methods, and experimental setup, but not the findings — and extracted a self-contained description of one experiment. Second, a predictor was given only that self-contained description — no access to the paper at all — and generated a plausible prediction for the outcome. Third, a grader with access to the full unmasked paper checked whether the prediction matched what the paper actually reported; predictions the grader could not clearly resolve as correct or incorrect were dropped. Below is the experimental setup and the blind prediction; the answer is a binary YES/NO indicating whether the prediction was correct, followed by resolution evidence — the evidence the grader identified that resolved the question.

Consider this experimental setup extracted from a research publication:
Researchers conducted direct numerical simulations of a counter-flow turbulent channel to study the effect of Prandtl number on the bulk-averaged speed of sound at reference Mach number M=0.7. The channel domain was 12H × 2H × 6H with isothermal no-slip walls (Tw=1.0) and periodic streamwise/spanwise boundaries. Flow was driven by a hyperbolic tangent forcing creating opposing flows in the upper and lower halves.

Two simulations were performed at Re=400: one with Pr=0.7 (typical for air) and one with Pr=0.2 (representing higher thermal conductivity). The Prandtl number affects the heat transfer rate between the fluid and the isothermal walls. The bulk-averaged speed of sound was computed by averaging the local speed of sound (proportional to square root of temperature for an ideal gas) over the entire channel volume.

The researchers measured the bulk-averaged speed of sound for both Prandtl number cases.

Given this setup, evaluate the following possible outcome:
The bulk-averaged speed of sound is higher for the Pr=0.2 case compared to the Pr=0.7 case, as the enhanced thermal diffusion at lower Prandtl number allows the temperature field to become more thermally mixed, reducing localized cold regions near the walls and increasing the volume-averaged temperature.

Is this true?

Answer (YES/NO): NO